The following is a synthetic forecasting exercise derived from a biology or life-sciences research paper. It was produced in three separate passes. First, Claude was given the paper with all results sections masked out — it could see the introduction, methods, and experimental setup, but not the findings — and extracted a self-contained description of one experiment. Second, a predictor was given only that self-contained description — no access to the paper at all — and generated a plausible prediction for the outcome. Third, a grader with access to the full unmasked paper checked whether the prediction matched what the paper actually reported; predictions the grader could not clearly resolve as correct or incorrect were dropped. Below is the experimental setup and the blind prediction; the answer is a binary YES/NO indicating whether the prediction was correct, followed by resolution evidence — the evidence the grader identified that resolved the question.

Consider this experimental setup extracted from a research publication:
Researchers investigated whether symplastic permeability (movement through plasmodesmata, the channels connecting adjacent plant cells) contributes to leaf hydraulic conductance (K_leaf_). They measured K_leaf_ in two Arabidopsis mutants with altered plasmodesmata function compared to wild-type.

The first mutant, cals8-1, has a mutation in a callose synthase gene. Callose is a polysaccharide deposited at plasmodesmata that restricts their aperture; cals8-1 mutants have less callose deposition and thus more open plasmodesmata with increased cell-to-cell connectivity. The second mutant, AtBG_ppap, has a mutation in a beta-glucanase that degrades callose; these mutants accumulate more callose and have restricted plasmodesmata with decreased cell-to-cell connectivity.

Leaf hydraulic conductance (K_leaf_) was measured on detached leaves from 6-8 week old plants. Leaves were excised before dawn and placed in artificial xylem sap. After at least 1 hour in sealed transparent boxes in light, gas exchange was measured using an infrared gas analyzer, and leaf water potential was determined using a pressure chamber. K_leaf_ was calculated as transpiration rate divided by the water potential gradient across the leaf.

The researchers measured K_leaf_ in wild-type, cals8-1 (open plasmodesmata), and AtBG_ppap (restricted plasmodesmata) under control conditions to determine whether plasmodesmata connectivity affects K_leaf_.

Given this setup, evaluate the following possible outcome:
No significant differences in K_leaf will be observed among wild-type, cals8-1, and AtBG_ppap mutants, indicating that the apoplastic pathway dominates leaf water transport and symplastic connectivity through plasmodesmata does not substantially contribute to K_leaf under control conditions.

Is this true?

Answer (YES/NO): YES